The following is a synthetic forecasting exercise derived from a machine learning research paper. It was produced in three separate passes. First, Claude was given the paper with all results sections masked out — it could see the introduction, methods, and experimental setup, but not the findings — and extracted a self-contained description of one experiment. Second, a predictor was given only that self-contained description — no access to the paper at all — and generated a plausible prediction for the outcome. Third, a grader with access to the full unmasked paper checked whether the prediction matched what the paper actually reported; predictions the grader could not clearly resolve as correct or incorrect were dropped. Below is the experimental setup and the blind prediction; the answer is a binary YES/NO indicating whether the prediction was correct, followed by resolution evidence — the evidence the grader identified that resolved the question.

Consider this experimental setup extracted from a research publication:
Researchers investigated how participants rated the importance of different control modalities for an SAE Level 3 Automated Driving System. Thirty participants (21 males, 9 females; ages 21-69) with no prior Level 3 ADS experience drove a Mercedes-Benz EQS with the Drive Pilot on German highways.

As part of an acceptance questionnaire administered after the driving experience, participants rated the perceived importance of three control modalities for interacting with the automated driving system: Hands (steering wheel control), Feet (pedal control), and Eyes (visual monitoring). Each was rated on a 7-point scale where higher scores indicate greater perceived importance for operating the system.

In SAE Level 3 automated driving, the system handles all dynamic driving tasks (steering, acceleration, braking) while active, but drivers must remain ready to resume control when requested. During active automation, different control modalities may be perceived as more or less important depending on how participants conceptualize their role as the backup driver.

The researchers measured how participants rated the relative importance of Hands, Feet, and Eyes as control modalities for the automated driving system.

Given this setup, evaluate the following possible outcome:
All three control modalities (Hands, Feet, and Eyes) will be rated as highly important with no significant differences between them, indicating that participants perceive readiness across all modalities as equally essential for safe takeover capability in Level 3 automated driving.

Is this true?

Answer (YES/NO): NO